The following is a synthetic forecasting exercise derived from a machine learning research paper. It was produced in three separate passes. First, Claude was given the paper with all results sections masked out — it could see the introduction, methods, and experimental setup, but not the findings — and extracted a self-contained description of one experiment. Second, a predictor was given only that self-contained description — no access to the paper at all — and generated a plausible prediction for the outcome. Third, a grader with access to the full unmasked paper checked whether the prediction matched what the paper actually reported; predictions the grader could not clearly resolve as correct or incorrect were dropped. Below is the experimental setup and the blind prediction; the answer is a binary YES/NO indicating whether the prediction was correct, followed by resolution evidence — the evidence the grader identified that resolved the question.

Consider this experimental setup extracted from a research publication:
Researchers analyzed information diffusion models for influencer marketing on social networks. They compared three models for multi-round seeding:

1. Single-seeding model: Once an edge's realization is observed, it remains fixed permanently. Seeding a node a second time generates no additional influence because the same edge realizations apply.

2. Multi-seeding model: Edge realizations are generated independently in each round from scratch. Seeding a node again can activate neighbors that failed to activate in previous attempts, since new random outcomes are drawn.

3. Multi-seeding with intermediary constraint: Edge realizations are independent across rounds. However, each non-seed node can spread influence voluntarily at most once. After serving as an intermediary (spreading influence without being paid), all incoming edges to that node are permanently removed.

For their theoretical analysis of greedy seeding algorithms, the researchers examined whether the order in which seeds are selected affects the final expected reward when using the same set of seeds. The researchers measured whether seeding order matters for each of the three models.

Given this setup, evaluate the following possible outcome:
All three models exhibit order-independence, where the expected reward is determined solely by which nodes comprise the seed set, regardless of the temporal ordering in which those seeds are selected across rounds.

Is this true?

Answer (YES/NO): NO